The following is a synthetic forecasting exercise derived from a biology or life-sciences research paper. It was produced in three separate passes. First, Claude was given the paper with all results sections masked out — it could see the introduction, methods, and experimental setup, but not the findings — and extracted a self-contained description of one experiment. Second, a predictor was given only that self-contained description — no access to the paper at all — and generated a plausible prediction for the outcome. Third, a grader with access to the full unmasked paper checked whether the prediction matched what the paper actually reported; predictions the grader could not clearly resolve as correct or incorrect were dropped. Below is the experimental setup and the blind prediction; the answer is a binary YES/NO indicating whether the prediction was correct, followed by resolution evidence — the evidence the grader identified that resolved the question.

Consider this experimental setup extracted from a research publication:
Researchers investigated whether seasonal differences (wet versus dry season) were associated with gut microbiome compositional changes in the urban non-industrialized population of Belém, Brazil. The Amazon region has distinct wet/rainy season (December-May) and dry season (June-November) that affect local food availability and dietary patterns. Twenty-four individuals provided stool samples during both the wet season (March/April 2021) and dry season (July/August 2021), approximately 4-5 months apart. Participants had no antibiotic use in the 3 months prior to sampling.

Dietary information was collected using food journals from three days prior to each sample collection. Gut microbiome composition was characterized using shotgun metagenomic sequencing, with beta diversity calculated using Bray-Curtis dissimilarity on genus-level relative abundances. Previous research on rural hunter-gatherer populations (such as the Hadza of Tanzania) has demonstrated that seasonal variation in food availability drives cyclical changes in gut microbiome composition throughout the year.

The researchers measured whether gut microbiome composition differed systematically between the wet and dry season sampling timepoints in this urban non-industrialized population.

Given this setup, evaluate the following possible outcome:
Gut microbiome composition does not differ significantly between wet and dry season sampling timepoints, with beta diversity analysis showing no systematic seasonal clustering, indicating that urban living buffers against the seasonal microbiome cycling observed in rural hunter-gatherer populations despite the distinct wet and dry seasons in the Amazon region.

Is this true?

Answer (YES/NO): YES